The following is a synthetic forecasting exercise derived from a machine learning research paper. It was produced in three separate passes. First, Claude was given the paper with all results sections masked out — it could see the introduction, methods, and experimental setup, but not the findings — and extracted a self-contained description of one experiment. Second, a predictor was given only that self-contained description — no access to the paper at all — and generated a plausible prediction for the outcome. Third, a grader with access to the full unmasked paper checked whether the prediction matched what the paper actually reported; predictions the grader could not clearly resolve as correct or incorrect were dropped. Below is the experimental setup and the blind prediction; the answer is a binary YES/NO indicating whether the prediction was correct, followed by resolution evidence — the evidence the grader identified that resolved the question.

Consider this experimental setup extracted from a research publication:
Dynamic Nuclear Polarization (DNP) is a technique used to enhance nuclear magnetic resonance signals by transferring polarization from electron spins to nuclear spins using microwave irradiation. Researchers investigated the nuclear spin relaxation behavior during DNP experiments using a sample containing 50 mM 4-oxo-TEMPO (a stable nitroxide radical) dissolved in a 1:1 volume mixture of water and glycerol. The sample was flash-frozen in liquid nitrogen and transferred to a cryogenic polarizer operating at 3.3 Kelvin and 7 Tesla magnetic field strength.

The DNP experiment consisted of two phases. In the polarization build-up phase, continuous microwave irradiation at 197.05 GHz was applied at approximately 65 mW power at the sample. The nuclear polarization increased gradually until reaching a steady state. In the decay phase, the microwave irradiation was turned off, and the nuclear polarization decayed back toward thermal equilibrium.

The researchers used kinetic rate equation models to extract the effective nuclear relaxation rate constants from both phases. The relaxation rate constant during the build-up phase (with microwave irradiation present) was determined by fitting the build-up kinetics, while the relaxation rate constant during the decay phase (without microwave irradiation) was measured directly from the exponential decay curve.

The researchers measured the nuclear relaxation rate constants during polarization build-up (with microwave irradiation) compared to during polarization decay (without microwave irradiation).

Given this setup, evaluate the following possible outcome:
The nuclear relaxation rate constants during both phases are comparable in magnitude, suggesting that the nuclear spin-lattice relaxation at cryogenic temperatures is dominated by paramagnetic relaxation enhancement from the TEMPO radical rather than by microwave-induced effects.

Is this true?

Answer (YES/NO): NO